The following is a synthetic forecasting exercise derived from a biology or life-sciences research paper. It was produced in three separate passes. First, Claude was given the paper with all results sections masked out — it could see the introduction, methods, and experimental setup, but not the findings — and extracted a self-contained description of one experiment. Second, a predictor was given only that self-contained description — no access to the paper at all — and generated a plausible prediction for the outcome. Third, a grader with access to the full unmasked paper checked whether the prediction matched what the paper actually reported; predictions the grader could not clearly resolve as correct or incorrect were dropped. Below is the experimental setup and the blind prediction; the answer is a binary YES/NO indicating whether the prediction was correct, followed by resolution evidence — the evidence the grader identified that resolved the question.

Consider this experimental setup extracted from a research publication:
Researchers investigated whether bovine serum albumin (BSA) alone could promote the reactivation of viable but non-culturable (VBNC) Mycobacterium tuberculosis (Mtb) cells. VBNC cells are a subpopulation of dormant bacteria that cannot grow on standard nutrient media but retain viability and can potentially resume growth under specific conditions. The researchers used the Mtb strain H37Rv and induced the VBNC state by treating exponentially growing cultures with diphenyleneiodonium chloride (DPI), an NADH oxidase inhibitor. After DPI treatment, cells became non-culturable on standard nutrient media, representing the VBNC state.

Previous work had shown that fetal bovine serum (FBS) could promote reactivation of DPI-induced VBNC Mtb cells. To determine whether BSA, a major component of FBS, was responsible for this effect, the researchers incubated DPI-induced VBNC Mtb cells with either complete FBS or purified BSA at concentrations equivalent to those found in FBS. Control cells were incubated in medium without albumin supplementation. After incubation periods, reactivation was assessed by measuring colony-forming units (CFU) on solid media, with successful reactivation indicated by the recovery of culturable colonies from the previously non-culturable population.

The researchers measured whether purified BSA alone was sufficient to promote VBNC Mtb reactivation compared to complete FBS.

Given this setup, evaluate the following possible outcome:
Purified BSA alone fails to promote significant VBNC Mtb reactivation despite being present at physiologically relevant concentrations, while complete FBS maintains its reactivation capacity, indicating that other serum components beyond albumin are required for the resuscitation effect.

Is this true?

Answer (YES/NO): NO